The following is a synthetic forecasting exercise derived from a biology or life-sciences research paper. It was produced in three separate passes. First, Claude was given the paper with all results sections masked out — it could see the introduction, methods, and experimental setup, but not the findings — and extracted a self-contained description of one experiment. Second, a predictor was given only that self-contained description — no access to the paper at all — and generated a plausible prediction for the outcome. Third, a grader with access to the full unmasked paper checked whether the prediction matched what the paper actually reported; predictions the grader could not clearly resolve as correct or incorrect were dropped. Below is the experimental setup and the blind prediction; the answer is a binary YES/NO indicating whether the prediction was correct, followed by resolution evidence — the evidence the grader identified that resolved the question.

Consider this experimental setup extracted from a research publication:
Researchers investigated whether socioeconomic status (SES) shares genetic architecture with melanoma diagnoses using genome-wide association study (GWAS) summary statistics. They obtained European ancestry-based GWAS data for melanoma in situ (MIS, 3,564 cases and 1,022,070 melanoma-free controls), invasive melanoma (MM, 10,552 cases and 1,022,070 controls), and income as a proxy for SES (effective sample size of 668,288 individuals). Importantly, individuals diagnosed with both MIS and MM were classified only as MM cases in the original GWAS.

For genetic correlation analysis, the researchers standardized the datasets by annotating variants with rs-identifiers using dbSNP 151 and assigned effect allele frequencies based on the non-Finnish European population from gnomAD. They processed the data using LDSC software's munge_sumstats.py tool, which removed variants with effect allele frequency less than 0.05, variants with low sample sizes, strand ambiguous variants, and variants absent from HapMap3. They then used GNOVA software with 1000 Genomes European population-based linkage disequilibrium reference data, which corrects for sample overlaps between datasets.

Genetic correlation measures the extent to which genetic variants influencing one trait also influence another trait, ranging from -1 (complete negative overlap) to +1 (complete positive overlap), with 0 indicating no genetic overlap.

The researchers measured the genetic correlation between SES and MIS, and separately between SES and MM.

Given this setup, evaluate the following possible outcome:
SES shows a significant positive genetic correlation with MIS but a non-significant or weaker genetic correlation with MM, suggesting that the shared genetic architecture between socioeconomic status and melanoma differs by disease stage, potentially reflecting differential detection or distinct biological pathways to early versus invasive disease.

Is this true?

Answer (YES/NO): YES